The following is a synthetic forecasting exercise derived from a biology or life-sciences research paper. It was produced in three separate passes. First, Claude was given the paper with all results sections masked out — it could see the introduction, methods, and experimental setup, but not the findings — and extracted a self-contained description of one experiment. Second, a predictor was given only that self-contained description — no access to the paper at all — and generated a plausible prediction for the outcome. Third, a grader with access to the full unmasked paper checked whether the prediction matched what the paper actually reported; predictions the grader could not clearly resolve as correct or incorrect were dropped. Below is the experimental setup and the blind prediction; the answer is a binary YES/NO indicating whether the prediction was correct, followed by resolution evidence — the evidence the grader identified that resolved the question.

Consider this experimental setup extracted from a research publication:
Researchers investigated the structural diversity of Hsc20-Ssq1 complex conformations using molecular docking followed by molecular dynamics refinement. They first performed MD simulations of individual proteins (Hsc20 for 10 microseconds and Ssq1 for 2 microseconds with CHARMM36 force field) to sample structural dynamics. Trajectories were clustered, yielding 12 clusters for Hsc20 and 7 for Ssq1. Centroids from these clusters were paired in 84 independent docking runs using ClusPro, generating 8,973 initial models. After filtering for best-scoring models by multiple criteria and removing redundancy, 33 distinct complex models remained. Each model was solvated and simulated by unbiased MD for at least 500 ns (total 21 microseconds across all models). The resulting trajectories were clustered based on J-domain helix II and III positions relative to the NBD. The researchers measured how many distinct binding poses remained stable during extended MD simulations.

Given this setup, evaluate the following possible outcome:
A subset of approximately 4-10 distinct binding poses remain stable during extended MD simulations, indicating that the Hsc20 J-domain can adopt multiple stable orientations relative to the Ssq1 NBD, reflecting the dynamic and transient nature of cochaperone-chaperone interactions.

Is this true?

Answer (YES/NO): NO